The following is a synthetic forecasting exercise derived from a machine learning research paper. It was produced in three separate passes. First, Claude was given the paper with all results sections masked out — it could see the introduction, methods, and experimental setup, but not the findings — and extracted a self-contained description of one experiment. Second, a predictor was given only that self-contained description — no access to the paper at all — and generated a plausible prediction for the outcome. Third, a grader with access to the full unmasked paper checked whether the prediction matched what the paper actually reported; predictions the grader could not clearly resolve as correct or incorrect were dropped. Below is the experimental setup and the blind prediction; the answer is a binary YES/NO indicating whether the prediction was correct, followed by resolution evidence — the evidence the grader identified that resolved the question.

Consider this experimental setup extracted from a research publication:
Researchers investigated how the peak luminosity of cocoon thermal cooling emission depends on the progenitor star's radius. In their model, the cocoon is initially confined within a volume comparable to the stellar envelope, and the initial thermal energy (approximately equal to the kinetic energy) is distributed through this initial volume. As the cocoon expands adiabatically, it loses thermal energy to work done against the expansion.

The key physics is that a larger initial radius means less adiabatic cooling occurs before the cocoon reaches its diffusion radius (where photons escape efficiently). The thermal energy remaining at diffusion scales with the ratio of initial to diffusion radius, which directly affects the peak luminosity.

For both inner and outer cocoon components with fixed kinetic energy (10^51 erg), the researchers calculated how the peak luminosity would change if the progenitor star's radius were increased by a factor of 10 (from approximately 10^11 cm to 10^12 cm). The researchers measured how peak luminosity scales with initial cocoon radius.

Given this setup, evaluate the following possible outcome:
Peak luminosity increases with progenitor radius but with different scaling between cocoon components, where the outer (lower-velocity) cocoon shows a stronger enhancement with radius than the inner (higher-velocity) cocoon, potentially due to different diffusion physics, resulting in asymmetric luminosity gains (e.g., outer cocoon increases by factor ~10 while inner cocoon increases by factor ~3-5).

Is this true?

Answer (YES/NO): NO